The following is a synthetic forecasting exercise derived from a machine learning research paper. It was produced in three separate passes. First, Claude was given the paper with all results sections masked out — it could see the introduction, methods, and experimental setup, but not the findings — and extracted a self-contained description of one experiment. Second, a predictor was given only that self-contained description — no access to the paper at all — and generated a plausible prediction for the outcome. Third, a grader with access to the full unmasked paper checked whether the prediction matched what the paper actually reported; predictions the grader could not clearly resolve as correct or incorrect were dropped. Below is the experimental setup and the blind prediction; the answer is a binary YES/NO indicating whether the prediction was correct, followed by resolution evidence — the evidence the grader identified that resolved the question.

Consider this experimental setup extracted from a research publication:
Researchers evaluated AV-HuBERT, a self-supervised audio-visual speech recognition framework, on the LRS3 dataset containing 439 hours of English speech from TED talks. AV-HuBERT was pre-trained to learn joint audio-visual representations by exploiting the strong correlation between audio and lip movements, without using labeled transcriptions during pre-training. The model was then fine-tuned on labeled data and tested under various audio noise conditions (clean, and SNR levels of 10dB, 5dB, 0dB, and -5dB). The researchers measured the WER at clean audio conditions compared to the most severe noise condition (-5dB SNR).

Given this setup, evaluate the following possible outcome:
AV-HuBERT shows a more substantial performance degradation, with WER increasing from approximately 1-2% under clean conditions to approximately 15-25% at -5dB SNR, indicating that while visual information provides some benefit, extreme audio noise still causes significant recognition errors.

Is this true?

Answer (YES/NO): YES